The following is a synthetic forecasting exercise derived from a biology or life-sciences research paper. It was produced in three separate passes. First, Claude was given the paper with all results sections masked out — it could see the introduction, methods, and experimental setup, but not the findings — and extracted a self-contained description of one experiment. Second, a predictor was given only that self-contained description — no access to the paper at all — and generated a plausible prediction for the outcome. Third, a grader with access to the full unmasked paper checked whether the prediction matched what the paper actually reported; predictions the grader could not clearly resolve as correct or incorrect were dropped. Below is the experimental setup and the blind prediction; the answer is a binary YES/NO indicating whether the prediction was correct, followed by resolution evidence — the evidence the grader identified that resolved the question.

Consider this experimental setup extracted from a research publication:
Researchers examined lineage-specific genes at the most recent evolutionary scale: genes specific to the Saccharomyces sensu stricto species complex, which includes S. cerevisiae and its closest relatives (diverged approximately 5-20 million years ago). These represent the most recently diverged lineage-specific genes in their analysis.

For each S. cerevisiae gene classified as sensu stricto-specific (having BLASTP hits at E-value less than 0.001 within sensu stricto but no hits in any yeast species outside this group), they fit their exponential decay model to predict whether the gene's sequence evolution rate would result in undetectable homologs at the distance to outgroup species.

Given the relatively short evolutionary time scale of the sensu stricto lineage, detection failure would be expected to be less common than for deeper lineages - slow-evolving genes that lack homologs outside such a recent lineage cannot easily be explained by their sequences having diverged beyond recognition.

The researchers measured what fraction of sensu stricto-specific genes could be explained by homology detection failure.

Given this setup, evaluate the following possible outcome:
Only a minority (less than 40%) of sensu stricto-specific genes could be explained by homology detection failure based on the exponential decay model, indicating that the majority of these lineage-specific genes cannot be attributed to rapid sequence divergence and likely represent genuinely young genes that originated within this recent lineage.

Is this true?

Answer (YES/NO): NO